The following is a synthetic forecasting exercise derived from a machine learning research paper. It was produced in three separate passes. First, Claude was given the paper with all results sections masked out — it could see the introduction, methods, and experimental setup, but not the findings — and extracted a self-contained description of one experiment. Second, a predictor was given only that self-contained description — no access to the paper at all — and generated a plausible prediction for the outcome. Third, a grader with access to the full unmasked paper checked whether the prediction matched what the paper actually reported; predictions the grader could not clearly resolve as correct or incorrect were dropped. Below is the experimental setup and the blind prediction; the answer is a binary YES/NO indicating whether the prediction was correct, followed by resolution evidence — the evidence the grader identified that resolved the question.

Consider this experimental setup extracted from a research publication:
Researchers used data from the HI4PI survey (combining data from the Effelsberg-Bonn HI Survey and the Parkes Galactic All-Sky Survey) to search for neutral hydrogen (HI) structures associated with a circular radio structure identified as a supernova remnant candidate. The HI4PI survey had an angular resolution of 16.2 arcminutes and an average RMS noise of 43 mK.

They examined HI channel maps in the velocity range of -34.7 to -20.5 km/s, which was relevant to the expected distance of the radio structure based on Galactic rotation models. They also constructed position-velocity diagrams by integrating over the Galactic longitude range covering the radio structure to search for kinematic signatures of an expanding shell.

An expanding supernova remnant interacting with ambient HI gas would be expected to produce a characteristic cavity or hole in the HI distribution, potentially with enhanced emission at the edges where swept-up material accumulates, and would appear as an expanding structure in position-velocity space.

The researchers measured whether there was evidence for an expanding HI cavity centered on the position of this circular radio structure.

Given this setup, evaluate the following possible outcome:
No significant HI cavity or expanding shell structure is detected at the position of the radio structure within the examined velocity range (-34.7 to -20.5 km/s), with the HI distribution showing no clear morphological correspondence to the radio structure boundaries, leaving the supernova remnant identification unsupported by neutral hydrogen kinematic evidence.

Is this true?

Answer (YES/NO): NO